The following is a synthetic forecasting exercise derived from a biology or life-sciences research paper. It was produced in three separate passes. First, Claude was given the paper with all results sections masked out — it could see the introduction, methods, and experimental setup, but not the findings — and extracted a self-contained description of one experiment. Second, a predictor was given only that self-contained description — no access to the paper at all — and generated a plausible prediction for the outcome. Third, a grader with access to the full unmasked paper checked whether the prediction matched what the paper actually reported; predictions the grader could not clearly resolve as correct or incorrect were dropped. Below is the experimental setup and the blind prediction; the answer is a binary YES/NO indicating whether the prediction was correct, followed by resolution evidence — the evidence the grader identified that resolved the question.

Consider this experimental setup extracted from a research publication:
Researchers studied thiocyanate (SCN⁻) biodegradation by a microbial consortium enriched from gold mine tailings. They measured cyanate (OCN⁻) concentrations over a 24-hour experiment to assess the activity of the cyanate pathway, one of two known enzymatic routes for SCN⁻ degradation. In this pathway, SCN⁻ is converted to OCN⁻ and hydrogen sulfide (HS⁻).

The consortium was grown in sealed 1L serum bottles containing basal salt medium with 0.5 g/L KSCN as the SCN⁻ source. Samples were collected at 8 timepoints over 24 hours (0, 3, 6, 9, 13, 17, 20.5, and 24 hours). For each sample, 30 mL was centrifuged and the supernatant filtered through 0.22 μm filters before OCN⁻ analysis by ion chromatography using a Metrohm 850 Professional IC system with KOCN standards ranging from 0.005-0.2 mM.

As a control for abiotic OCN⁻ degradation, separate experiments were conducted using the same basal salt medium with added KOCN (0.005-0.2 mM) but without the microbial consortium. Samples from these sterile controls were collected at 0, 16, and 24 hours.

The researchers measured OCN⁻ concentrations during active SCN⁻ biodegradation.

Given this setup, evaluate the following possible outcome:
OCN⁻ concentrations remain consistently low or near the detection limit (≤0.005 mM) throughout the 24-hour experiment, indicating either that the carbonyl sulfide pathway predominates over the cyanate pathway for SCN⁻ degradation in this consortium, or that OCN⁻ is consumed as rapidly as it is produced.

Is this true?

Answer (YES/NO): NO